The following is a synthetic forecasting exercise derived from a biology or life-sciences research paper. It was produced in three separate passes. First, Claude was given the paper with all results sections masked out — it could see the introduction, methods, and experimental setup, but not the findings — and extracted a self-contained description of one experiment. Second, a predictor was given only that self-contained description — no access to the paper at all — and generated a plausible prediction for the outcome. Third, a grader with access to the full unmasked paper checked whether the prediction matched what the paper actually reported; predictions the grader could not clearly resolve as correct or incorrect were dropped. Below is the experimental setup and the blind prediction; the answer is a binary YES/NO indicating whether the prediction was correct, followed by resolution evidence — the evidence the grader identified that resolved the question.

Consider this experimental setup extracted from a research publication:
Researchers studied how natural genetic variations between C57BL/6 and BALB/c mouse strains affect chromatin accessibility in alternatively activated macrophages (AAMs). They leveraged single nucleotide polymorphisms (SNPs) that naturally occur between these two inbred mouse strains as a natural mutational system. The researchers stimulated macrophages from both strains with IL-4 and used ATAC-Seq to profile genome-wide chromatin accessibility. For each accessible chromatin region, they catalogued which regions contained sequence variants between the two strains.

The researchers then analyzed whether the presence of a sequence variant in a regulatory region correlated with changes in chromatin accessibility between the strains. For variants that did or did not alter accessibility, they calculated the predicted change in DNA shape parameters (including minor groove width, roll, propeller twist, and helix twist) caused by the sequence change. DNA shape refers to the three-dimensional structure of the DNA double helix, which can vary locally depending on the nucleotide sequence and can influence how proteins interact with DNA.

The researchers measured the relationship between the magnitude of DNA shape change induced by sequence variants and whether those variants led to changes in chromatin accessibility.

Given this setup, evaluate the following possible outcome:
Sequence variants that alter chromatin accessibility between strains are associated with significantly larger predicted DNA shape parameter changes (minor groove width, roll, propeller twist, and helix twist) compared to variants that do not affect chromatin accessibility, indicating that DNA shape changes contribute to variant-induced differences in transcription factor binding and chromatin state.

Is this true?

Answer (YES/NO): YES